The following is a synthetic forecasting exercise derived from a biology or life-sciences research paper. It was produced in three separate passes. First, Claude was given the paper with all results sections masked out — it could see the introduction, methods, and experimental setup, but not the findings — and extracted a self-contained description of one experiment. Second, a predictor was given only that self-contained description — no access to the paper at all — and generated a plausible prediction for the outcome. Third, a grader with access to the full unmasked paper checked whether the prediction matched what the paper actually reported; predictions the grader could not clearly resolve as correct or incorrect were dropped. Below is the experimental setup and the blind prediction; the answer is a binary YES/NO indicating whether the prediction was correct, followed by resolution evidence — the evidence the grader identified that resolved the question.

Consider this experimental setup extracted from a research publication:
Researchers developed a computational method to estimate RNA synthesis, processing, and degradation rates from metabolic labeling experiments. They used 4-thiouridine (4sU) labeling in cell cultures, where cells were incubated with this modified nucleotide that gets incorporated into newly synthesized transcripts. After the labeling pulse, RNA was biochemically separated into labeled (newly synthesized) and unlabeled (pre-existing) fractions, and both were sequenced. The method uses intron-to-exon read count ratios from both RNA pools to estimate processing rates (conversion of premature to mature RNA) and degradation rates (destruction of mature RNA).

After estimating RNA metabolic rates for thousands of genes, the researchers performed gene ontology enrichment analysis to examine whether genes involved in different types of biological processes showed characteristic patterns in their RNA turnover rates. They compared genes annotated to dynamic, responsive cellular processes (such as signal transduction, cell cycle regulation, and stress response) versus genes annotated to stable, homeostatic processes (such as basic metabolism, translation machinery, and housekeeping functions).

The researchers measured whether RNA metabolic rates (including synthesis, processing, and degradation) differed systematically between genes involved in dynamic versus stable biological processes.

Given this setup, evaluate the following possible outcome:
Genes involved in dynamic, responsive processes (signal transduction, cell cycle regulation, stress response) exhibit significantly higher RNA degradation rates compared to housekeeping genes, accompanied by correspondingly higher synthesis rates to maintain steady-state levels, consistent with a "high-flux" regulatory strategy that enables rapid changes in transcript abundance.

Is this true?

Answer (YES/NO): YES